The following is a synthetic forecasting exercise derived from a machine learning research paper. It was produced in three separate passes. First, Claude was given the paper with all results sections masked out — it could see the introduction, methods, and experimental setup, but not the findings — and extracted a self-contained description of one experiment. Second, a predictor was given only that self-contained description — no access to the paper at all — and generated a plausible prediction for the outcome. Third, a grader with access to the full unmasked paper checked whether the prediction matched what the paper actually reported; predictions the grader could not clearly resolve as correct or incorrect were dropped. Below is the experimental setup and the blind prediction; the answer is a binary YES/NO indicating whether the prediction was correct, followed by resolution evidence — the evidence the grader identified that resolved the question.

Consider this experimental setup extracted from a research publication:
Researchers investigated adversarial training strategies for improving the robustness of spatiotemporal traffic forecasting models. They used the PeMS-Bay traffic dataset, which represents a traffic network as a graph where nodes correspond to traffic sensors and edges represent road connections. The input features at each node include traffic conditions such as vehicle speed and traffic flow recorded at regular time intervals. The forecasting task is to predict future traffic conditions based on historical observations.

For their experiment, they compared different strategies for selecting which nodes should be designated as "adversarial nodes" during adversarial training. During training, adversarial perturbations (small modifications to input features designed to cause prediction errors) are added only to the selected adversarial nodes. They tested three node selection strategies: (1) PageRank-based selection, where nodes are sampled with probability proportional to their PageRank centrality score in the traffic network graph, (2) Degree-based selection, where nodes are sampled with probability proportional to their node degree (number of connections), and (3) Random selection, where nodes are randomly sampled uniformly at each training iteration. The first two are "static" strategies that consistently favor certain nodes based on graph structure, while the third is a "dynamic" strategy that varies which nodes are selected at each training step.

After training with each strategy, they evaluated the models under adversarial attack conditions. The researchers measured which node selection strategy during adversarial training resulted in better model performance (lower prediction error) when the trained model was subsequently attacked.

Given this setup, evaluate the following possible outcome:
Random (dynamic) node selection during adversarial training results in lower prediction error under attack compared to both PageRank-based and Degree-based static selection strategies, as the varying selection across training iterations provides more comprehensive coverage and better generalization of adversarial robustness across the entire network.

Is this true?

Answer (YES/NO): YES